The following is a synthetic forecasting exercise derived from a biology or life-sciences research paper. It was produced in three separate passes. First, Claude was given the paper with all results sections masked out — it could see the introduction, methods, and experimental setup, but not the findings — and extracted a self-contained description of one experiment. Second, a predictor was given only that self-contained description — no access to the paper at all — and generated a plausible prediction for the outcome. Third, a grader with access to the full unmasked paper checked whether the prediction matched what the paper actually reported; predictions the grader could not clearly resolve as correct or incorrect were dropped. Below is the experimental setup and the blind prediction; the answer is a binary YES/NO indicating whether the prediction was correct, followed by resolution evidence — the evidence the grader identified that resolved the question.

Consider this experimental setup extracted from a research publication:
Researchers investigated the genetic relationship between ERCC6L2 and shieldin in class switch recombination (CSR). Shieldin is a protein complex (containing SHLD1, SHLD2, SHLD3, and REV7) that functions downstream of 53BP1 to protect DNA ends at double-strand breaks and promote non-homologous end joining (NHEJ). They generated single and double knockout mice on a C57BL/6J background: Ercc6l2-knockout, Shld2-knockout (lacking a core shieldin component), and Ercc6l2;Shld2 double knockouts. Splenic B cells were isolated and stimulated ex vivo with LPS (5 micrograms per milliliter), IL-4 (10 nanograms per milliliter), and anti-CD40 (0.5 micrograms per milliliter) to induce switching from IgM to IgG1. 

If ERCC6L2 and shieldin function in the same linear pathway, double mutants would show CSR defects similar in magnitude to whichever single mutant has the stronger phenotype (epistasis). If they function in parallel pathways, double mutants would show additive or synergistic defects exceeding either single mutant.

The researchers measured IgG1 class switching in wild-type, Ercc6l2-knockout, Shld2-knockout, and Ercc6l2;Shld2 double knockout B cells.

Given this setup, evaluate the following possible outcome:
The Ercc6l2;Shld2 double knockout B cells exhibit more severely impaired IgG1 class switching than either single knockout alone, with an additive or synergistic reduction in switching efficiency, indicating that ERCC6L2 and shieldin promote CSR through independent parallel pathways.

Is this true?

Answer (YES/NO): YES